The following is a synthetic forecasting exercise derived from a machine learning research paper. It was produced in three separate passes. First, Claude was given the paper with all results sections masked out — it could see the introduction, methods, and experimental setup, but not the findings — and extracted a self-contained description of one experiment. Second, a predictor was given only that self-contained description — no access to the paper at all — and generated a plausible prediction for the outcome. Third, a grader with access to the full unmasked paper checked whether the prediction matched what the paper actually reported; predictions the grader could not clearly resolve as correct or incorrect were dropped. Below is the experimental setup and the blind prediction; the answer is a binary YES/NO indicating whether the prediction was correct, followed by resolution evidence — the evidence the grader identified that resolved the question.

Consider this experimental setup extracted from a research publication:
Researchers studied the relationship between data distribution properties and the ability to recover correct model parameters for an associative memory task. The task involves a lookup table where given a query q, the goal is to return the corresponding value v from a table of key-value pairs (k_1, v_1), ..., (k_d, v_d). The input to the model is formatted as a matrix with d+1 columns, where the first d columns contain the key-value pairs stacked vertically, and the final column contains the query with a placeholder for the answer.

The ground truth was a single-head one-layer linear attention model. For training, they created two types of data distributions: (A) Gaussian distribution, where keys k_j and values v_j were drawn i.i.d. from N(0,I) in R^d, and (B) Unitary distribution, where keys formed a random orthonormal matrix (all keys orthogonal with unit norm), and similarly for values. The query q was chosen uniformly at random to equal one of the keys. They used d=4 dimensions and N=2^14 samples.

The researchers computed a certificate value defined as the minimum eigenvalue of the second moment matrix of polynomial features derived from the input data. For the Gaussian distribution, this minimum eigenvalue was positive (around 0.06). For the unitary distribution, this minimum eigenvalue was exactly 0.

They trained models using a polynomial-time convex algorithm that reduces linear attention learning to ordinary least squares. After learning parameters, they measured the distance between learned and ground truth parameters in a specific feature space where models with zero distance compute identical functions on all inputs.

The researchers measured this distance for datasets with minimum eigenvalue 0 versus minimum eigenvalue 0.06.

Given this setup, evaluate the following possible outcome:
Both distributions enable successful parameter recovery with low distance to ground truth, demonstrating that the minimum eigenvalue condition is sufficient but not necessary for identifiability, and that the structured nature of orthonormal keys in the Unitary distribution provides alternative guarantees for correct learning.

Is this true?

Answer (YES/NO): NO